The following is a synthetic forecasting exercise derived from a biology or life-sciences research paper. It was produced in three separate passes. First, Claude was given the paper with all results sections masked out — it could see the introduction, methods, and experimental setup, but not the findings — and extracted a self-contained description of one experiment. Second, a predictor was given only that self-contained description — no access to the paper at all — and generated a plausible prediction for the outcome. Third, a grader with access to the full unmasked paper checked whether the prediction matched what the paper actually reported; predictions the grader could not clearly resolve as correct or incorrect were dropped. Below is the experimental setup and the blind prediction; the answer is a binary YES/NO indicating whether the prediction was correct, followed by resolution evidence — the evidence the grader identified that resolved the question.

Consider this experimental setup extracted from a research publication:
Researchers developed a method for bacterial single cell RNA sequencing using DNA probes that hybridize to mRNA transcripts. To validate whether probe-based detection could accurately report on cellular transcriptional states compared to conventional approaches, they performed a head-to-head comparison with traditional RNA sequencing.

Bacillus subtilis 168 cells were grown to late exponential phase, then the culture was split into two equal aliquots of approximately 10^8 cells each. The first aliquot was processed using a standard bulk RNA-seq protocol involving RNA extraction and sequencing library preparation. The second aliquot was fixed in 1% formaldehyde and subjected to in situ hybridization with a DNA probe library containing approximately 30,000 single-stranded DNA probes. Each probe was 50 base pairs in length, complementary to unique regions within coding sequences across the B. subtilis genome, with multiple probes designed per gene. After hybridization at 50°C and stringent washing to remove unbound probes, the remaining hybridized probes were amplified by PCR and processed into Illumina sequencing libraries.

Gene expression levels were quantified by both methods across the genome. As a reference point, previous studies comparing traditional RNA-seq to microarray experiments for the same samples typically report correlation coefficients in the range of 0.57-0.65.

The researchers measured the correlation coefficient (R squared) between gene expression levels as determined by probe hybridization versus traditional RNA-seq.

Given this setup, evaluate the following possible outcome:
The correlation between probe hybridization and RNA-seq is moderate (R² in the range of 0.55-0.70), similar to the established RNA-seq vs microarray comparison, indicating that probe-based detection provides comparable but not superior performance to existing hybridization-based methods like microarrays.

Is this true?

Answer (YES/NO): YES